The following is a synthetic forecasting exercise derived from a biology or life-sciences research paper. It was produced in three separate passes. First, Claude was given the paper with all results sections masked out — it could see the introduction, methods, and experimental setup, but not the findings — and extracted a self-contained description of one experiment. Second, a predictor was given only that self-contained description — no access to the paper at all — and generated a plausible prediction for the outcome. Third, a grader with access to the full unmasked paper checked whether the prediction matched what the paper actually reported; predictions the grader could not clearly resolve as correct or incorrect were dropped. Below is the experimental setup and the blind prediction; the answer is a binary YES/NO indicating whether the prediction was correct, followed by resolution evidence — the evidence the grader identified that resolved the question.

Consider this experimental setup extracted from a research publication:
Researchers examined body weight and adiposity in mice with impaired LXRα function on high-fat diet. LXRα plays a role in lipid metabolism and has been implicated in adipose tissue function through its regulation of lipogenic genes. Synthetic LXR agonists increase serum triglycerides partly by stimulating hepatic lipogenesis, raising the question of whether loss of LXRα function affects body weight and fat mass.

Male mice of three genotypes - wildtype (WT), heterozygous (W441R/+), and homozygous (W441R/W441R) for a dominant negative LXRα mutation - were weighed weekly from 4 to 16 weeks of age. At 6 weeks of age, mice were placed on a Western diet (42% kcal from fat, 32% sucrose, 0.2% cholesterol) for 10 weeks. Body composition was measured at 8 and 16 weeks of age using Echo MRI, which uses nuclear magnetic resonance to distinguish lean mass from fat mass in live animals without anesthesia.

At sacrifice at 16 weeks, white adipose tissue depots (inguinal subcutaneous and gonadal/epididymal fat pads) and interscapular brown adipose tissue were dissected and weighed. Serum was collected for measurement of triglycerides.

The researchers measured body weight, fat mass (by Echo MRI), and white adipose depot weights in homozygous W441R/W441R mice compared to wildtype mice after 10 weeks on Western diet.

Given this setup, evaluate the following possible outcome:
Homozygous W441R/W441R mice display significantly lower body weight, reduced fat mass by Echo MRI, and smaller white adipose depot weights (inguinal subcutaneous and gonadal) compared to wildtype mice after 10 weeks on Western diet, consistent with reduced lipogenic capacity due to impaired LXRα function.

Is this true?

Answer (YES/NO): YES